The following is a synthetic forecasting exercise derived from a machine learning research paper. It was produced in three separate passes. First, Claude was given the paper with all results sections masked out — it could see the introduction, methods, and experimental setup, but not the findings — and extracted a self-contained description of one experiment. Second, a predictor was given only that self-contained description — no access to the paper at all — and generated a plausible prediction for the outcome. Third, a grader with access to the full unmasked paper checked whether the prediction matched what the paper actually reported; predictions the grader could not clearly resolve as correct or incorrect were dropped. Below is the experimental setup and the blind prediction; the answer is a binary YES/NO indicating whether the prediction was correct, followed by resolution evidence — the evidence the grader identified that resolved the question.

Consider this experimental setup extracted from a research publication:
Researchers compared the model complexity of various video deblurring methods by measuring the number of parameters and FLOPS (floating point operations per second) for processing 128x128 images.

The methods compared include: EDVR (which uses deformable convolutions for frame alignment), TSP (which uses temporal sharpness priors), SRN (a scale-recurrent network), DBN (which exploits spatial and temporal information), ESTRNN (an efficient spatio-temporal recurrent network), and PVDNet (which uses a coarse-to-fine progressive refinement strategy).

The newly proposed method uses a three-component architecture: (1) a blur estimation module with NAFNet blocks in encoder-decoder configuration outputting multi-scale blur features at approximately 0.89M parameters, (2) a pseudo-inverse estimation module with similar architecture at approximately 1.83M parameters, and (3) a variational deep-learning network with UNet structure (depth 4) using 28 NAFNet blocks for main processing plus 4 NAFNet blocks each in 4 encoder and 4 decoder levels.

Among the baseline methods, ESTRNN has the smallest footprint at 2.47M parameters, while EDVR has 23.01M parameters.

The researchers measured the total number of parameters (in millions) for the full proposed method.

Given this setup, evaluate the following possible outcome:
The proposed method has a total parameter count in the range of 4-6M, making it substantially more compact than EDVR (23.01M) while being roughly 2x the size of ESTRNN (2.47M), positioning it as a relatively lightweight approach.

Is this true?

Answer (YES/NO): NO